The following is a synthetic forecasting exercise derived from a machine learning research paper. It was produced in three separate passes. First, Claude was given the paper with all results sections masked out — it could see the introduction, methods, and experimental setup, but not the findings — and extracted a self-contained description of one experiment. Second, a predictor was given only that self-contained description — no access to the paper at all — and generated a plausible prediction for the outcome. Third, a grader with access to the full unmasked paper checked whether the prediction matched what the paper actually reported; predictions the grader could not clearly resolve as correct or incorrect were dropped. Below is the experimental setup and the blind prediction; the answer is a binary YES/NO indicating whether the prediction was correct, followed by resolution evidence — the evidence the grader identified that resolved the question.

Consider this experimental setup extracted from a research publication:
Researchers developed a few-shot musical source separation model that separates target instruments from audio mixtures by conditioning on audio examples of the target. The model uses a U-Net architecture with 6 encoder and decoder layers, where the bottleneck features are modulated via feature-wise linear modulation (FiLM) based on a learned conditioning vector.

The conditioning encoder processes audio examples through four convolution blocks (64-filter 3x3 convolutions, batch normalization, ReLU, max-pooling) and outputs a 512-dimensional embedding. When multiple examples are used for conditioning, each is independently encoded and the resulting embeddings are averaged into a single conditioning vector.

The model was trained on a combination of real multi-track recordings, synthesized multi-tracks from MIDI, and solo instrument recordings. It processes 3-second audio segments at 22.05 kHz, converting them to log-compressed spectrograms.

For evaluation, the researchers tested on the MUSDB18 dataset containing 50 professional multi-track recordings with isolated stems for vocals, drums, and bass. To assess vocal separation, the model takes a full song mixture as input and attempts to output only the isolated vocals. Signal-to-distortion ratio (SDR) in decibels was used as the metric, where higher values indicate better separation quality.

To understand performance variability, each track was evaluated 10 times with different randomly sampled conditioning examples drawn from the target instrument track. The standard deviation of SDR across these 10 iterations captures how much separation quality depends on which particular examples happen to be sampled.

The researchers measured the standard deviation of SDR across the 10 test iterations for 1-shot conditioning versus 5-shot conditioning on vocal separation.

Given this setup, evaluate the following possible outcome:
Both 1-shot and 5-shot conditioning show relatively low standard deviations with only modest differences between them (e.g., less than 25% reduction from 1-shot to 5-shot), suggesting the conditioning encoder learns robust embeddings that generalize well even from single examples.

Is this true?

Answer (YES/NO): NO